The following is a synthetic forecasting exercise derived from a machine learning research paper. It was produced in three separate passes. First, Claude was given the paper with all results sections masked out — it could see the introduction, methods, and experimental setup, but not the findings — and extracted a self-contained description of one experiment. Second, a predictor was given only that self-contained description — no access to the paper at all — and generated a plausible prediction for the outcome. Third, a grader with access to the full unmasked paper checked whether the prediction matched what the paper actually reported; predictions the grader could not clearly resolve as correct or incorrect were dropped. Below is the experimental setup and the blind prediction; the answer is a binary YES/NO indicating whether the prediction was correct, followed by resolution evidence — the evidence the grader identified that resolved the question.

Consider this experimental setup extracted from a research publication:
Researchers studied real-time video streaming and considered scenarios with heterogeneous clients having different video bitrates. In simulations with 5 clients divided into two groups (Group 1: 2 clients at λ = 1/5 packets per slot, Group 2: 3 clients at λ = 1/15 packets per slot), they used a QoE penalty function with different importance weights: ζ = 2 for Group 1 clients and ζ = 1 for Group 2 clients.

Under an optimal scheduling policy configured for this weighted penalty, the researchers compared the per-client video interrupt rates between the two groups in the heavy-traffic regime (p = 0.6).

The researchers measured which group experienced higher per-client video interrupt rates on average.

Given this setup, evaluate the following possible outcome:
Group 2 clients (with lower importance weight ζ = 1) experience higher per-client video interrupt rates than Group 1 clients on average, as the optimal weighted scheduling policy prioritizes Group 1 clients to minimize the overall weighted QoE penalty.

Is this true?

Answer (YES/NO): YES